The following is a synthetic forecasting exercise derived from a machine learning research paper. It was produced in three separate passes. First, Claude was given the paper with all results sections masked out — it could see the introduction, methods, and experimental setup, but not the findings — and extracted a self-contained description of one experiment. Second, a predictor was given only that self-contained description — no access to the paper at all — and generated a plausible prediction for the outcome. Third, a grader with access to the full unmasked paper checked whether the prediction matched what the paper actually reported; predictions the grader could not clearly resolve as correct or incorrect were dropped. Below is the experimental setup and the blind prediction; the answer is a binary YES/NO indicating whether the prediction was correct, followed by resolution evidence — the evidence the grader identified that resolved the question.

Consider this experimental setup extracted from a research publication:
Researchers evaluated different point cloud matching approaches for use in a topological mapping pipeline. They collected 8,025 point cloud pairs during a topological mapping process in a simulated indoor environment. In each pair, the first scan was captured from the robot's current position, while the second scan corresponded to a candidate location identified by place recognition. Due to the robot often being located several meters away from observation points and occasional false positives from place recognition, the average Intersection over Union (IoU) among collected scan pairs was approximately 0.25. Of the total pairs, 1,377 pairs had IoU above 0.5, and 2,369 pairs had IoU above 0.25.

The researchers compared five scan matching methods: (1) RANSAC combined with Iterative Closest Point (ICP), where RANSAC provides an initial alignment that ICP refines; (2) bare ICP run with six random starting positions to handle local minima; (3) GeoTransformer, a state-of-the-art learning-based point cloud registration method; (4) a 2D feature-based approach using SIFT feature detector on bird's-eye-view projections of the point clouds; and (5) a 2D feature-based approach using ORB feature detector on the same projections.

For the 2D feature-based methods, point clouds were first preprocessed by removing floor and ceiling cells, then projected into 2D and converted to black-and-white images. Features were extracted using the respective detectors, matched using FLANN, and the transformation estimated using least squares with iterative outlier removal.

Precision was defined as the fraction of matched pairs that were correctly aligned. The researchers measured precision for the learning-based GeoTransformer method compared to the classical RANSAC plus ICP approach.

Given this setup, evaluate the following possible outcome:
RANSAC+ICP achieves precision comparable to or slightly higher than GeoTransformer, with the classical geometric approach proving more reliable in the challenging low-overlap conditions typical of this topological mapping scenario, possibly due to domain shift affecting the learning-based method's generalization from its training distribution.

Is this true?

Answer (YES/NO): NO